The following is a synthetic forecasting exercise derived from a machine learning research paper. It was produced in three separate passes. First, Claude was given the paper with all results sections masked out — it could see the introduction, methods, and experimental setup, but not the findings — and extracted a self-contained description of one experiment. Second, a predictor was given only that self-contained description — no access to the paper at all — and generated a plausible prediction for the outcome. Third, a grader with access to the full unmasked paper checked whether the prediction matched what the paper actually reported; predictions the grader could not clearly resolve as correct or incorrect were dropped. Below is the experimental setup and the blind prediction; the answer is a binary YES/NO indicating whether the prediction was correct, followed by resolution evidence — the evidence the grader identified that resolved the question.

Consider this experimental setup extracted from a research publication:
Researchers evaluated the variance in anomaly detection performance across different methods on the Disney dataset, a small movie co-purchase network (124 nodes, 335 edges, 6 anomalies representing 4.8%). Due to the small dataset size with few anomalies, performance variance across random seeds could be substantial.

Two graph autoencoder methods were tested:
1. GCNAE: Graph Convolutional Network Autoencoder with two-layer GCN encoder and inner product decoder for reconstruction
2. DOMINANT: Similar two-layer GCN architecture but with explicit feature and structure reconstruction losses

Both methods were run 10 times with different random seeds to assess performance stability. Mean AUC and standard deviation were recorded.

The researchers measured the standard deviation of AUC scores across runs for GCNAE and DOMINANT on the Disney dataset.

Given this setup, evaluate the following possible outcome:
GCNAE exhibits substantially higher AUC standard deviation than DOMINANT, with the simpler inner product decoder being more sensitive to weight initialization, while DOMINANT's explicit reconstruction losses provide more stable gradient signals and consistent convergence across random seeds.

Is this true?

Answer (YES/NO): YES